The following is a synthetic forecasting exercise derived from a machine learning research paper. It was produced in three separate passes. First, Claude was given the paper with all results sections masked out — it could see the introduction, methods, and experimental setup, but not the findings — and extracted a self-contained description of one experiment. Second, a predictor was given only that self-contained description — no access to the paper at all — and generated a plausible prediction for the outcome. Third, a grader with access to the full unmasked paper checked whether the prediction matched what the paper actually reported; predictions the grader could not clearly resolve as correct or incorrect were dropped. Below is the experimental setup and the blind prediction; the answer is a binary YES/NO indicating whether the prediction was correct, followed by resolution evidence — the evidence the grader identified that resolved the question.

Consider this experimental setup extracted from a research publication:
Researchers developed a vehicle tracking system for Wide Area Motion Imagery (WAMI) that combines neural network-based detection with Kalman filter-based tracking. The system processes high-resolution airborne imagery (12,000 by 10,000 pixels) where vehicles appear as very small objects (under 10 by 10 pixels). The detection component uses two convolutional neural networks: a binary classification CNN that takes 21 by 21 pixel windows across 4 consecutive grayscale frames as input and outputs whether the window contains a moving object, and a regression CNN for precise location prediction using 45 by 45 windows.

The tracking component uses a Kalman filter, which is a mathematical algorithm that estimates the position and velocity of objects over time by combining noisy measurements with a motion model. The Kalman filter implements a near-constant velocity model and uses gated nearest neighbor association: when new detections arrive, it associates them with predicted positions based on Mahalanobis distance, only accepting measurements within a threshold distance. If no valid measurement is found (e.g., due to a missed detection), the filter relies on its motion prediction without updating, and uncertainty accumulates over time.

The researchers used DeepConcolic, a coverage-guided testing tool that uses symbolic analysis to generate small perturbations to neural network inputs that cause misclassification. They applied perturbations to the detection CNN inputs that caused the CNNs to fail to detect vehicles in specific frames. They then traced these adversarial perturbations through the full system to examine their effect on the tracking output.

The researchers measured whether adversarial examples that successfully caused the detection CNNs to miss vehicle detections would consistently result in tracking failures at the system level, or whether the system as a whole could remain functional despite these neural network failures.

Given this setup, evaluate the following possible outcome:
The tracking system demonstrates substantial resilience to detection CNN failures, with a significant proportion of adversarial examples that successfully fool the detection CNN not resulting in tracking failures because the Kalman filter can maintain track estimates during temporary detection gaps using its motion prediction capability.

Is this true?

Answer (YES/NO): YES